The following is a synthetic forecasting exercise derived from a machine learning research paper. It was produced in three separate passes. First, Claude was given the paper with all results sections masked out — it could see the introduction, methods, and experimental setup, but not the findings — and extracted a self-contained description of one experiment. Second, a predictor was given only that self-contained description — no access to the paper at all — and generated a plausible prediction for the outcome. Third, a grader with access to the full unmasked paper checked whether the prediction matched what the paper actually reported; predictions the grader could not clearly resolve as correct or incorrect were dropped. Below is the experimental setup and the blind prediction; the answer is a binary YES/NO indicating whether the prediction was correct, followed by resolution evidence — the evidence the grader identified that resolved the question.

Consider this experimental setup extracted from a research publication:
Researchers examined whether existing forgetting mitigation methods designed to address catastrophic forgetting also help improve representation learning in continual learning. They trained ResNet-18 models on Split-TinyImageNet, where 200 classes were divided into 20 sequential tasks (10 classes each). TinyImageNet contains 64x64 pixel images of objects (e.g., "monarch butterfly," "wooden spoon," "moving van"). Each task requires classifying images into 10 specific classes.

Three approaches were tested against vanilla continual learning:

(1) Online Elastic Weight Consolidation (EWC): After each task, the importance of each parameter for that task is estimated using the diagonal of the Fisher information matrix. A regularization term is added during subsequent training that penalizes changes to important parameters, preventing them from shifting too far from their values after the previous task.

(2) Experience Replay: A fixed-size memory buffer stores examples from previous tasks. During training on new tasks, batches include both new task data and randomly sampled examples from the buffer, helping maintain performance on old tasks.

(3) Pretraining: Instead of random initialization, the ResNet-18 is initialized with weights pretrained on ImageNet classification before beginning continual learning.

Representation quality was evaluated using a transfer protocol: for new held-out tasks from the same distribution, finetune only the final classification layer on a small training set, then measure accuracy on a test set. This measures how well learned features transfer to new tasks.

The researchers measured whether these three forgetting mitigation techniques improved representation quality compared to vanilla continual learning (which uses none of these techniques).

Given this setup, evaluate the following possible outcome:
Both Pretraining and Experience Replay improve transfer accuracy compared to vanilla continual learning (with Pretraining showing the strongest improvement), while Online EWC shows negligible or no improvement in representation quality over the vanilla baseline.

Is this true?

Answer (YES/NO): NO